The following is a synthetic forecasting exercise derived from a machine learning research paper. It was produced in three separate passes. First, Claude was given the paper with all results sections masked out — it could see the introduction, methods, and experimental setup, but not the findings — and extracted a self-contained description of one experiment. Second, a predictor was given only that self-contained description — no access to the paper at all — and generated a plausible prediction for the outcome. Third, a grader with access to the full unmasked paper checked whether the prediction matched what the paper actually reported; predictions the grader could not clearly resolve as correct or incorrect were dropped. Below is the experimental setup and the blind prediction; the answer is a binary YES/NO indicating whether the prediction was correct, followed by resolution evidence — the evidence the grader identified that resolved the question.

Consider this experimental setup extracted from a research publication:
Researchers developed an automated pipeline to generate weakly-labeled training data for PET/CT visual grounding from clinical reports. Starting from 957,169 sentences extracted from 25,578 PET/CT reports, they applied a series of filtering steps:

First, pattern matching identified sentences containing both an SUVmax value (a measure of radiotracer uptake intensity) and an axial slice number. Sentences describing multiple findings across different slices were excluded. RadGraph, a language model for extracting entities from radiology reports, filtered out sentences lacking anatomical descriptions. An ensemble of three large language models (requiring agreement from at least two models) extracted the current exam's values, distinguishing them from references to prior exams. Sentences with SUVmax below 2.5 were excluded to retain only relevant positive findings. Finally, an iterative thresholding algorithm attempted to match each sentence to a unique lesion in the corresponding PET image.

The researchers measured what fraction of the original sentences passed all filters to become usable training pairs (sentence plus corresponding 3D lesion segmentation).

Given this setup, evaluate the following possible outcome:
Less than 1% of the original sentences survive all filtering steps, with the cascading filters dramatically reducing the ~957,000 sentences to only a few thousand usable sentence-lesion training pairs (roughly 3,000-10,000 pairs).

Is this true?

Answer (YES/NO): NO